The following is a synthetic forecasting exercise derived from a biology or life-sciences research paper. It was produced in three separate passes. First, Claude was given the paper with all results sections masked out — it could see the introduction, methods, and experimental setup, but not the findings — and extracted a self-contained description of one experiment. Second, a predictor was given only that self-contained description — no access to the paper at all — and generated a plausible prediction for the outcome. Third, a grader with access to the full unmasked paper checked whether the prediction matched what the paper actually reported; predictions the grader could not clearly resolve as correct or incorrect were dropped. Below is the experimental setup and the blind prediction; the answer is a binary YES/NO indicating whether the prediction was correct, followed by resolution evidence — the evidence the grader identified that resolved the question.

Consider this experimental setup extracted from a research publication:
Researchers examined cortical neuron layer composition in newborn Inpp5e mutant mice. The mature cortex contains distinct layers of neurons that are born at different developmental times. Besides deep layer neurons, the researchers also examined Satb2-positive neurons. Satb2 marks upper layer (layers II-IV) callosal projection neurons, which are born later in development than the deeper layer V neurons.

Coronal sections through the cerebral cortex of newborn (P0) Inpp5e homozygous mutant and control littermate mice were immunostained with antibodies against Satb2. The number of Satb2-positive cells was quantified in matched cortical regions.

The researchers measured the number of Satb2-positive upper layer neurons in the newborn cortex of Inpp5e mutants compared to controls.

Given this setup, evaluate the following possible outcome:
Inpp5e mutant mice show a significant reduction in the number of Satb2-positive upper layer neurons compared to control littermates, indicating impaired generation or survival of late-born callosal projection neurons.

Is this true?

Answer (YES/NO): NO